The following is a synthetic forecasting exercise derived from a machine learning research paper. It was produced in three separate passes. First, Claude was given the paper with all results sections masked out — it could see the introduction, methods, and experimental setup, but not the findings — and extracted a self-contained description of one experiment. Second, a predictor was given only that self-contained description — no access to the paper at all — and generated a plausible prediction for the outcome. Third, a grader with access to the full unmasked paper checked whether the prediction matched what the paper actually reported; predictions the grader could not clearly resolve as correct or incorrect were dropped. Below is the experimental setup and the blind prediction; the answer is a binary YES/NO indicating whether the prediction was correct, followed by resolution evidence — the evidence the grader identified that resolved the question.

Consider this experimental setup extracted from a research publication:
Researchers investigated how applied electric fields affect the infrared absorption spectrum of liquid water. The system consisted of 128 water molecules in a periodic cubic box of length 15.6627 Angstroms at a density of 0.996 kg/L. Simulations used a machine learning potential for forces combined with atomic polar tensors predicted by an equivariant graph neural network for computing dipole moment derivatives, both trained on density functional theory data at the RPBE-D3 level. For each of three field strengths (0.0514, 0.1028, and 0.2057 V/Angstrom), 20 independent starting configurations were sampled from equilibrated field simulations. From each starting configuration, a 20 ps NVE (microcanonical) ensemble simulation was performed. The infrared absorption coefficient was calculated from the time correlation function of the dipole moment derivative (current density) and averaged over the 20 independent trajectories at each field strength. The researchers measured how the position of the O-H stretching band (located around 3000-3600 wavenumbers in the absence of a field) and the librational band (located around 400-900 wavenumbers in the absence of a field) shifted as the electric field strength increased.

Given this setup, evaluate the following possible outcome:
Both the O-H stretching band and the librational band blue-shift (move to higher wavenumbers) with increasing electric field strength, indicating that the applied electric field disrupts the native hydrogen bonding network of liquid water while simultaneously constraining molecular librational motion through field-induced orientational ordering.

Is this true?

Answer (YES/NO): NO